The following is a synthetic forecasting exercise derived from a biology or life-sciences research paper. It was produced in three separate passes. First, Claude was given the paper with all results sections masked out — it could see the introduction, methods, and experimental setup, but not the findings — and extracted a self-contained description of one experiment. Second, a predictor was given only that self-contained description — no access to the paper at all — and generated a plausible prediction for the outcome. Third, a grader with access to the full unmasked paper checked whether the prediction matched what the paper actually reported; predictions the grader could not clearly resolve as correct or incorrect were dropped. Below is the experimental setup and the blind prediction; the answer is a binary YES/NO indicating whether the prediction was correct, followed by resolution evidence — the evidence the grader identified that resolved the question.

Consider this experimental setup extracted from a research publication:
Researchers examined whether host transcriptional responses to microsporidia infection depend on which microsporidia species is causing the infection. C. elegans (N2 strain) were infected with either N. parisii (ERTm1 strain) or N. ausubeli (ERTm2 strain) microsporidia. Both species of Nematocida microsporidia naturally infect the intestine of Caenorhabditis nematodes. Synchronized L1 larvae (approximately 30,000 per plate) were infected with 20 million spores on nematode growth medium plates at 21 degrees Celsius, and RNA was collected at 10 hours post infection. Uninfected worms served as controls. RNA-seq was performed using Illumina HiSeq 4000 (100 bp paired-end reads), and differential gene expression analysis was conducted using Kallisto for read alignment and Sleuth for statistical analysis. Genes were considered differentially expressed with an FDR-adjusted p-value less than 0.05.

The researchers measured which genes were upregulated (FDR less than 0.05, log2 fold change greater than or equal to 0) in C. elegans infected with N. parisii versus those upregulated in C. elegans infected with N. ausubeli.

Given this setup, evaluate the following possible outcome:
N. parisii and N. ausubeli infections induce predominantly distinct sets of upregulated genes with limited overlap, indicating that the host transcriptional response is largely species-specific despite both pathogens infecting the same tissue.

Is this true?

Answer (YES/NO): NO